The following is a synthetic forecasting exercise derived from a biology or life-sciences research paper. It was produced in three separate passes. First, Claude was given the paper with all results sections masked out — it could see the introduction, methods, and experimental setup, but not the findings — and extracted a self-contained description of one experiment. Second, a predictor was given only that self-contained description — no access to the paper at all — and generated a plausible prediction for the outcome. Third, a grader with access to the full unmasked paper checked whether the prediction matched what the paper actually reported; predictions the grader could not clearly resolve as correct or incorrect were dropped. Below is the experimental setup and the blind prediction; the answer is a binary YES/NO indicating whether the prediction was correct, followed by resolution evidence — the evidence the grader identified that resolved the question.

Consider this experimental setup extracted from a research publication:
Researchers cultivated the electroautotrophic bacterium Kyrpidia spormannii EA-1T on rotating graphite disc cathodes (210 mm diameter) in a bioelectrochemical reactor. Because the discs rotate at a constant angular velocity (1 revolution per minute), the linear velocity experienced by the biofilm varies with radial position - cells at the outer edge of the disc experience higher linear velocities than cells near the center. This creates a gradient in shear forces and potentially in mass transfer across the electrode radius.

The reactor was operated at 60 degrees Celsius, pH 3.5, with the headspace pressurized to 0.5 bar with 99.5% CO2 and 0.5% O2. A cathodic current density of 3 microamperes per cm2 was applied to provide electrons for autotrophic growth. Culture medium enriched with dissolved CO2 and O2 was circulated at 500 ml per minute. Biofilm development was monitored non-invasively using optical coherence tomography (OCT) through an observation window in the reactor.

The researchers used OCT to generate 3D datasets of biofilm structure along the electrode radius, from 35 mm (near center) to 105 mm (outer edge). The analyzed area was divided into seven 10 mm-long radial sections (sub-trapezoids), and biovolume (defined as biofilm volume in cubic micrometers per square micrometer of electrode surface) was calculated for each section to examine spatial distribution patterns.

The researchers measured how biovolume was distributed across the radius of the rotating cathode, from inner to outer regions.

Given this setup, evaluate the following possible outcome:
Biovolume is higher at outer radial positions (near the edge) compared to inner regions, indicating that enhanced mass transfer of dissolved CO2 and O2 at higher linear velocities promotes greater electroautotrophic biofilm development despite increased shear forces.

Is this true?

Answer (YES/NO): NO